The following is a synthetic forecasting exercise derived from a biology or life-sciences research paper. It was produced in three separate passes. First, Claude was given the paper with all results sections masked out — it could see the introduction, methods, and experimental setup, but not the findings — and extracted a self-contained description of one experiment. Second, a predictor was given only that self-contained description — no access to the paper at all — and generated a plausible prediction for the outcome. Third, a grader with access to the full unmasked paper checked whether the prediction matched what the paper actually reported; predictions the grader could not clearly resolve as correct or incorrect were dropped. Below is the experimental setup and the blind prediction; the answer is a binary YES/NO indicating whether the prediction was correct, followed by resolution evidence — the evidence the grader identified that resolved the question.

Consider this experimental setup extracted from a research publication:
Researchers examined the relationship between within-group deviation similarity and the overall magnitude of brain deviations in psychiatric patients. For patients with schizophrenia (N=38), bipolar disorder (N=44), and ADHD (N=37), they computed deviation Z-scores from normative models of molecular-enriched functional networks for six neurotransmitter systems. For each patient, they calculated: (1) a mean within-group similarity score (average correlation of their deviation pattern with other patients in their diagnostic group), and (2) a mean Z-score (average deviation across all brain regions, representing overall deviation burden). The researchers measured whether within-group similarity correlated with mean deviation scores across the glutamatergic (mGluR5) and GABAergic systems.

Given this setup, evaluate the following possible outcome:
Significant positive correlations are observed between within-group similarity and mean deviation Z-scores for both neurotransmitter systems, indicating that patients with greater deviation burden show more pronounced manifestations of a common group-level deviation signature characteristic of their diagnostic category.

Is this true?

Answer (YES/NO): NO